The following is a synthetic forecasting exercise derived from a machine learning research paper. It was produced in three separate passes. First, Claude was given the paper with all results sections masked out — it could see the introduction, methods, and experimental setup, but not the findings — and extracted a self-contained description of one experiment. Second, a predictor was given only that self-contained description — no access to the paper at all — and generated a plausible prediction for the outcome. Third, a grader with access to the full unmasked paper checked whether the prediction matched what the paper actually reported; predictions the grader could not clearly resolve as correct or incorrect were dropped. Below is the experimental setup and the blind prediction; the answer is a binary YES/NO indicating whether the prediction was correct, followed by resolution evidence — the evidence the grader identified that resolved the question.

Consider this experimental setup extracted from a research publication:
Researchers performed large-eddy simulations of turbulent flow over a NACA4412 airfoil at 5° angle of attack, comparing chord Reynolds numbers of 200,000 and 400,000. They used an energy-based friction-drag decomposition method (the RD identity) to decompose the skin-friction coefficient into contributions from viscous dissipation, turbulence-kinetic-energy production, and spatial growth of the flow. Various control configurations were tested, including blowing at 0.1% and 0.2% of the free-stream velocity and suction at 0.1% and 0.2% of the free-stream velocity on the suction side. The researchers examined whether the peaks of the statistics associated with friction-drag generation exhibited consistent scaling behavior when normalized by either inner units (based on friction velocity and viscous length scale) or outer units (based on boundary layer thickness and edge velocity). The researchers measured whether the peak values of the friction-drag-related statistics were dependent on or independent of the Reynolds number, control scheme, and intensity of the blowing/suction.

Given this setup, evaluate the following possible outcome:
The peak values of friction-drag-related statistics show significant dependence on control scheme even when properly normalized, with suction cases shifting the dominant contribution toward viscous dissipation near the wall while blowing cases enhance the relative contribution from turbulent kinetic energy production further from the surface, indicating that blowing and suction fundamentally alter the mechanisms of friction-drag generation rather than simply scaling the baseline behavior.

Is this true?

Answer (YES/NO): NO